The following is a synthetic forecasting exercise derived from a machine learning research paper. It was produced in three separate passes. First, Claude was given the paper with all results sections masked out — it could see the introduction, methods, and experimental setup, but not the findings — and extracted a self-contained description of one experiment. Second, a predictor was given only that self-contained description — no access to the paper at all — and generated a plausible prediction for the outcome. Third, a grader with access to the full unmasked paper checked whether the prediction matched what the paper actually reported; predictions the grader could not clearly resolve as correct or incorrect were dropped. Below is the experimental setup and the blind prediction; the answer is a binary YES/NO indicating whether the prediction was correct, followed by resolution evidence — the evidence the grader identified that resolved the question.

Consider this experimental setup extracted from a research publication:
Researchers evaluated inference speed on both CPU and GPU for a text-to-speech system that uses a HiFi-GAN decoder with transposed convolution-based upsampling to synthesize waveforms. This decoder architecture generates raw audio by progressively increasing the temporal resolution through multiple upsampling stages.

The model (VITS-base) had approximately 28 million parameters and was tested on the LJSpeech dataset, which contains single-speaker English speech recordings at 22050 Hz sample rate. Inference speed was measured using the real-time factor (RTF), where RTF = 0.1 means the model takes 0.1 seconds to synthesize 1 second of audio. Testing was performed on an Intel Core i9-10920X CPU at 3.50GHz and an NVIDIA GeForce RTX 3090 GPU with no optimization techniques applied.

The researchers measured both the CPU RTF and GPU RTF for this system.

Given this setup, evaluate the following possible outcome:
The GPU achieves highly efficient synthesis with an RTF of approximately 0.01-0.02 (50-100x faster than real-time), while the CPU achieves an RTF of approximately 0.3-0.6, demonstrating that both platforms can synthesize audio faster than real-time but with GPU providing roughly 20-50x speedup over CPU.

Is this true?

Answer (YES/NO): NO